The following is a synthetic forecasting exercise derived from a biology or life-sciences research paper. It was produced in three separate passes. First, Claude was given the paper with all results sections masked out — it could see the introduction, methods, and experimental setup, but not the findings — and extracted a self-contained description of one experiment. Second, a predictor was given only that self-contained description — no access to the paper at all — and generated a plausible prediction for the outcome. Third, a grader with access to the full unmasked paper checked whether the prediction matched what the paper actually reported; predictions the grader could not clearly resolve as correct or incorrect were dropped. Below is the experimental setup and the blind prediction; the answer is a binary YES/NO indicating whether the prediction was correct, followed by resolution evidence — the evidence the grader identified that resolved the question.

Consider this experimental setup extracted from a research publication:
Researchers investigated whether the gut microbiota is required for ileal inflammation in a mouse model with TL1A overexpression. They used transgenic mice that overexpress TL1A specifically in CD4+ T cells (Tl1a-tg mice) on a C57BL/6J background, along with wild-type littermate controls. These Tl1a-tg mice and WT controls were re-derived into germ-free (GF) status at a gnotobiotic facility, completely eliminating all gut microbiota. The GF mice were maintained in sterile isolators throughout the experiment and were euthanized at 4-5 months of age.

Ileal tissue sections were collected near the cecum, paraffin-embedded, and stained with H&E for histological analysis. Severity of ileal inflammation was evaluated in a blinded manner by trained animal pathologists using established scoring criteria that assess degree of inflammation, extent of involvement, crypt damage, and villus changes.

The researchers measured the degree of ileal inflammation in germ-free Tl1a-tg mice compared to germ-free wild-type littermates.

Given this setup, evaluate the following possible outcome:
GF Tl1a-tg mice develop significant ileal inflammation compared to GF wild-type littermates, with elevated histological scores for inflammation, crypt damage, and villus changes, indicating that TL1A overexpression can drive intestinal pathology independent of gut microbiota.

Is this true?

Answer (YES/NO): NO